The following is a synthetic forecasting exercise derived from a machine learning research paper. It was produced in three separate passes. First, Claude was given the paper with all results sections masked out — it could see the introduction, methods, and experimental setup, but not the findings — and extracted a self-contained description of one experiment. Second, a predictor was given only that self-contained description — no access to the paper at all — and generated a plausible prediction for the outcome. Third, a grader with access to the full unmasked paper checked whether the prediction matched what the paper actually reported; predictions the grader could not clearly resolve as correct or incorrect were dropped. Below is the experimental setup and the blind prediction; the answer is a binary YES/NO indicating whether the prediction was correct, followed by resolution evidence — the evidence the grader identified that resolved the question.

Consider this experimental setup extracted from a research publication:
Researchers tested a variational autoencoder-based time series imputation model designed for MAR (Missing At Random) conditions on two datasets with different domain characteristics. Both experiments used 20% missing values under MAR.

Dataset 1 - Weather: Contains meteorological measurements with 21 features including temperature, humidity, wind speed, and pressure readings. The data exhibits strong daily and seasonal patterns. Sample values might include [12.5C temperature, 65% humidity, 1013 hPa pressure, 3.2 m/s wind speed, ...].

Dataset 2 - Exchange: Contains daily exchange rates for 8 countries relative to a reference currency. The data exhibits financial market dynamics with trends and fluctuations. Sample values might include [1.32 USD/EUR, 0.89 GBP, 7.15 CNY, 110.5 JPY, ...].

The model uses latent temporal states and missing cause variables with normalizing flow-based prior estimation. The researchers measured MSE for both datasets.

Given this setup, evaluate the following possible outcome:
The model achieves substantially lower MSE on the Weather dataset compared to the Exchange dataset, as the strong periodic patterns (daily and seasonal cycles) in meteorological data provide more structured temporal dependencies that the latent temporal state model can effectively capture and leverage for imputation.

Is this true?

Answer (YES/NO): NO